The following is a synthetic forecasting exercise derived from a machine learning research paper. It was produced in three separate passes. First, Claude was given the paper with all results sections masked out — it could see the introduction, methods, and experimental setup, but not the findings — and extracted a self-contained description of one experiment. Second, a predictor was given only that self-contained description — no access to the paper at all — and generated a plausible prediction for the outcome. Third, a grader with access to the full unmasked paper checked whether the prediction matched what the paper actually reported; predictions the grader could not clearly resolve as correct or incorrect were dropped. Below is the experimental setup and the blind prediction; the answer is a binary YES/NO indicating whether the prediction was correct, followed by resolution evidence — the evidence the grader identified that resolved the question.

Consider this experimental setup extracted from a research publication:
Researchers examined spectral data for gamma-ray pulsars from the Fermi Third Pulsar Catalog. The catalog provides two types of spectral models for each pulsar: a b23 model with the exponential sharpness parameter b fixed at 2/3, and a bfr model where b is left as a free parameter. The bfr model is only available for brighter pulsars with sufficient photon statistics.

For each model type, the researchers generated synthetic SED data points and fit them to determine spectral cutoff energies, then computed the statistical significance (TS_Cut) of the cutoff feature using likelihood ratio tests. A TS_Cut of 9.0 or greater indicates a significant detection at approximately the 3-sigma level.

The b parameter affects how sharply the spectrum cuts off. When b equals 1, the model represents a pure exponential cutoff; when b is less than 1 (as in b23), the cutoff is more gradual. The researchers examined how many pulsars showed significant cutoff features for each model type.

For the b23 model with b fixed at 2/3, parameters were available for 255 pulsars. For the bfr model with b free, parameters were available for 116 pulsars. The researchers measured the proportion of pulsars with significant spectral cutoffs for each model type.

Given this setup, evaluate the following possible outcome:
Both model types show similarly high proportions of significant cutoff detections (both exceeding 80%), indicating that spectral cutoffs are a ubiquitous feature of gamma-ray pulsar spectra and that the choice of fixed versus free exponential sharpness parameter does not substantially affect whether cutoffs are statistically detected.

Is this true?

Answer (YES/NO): YES